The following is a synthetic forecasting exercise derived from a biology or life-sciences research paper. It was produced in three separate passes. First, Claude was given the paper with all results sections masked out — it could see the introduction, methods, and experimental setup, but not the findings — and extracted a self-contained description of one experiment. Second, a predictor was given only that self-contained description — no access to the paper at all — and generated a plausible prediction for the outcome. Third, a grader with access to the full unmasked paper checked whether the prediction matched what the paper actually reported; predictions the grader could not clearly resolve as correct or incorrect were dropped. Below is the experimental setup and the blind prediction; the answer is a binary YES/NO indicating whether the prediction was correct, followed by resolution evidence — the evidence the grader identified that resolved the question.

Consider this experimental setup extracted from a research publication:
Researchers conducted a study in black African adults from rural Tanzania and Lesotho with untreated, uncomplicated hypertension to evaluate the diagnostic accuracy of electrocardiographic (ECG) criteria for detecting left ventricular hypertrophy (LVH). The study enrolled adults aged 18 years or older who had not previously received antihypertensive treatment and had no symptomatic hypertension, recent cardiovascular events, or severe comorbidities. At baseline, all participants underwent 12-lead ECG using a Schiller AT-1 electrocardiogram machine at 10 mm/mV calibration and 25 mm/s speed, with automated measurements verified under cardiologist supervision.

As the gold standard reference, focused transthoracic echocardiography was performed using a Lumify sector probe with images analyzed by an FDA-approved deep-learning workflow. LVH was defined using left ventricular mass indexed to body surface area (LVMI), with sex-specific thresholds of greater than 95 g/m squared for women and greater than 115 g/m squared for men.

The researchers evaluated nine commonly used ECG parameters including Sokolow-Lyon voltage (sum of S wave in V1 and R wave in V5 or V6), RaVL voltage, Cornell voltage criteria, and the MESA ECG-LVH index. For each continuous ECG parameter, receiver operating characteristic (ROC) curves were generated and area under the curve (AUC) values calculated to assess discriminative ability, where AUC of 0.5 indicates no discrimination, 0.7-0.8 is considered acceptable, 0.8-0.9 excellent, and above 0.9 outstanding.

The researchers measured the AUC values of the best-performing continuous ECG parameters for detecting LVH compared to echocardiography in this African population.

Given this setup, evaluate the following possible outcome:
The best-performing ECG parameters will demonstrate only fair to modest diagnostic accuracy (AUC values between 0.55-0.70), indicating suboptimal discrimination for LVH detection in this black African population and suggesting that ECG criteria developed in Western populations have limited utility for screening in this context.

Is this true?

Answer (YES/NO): NO